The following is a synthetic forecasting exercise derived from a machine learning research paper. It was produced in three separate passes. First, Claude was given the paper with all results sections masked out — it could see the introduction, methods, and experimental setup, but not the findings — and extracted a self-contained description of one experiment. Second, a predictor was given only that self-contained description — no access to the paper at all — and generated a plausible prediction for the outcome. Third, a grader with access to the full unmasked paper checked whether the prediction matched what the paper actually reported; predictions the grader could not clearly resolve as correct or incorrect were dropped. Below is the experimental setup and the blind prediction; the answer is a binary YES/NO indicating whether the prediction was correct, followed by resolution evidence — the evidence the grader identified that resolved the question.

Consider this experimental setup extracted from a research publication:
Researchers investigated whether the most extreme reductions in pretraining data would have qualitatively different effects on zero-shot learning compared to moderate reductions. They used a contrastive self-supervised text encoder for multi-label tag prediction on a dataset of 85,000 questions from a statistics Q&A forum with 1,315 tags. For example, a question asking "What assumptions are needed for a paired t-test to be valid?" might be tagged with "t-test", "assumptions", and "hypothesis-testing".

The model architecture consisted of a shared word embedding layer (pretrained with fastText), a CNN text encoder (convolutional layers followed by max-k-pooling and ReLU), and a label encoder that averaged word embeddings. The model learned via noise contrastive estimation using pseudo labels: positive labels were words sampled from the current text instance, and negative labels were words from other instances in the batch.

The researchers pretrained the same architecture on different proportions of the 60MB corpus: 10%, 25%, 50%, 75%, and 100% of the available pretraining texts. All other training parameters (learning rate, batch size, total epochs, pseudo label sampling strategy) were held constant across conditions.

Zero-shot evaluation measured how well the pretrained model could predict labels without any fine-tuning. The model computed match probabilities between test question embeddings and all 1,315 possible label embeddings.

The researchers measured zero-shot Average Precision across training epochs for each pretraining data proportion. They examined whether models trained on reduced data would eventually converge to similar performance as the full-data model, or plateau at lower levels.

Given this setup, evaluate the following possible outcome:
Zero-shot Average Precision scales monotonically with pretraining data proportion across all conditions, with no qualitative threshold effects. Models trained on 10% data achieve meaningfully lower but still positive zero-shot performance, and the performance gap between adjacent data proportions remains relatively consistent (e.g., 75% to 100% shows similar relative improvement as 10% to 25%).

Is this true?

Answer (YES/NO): NO